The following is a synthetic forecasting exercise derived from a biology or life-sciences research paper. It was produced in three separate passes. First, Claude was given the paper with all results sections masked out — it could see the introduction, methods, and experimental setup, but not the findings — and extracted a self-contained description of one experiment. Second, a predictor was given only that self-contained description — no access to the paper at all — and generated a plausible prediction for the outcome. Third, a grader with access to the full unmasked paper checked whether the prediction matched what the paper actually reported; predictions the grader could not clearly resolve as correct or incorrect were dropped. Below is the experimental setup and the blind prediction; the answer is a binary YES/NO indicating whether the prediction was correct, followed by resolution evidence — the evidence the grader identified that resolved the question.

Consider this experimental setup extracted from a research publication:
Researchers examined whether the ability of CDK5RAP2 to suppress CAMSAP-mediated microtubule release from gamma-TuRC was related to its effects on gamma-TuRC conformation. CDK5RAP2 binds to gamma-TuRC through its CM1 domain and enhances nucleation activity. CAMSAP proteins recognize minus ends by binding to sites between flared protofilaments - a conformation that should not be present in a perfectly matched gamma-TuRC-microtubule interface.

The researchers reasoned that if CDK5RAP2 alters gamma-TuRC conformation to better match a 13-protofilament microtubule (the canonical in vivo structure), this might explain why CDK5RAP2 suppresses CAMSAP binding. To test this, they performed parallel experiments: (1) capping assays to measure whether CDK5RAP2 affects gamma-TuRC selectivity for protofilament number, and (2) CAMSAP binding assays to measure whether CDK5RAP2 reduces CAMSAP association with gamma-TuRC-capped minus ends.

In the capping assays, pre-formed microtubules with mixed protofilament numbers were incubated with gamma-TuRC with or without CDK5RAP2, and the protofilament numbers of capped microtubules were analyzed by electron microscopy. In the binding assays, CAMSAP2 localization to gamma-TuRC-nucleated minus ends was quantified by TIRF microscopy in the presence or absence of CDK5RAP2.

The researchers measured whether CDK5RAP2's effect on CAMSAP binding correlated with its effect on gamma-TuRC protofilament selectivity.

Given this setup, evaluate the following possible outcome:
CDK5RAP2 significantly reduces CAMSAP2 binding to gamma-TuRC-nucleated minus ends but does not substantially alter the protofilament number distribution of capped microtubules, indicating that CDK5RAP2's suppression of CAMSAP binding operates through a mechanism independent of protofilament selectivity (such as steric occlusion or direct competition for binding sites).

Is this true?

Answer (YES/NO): NO